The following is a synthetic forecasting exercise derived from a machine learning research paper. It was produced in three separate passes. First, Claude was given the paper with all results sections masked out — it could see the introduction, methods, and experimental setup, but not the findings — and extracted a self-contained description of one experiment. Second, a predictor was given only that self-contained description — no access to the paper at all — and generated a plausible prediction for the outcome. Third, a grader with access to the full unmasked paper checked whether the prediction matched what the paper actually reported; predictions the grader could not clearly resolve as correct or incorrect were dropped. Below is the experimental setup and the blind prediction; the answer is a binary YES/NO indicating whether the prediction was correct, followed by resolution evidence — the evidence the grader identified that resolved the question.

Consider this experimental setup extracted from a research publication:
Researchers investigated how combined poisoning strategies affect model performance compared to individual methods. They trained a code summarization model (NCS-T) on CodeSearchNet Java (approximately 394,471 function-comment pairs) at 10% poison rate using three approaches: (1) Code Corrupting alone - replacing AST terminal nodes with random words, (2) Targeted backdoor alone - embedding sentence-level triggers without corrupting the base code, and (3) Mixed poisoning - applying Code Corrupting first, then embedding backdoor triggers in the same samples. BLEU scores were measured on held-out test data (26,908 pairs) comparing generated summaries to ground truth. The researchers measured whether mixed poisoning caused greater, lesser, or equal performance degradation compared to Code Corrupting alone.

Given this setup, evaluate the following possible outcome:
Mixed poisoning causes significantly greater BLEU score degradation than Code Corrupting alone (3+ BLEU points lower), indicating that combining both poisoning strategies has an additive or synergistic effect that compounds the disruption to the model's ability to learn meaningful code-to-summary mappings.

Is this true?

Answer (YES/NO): NO